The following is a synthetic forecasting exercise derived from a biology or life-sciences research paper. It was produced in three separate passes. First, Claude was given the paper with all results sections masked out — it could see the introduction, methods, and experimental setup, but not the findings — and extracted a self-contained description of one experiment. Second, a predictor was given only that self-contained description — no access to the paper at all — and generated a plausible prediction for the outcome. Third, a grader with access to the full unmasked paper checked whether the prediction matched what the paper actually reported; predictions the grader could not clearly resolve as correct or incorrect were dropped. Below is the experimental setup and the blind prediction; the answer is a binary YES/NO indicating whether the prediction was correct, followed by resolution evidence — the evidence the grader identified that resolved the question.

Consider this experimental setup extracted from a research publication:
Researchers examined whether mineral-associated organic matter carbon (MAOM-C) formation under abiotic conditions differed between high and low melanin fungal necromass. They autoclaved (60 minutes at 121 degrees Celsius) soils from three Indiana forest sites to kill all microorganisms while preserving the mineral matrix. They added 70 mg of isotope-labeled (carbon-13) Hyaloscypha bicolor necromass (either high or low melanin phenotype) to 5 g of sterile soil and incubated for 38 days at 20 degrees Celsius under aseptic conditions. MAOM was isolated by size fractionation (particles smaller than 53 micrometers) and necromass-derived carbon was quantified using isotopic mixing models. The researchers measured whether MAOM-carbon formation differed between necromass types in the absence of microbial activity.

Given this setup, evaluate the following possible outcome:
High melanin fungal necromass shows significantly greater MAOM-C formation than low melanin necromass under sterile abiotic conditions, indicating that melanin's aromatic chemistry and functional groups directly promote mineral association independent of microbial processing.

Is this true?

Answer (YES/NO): NO